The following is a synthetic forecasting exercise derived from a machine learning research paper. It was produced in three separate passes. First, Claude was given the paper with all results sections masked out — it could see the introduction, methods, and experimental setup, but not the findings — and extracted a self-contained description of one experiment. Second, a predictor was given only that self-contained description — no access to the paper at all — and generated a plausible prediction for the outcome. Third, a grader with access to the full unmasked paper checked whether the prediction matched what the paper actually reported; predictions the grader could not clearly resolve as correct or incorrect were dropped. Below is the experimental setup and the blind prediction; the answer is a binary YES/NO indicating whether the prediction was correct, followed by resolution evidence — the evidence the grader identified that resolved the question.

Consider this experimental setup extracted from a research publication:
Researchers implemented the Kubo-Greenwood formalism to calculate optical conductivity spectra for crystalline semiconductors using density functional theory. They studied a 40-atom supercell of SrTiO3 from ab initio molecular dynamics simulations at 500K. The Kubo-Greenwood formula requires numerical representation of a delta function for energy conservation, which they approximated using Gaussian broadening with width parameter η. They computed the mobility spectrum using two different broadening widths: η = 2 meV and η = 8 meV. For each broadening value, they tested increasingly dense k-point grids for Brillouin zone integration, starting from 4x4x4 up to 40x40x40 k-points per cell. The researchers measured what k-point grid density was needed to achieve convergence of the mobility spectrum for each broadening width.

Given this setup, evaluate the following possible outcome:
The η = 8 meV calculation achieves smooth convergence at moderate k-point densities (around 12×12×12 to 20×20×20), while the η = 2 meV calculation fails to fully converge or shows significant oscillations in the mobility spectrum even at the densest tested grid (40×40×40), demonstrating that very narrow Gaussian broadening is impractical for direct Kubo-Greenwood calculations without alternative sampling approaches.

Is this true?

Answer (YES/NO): NO